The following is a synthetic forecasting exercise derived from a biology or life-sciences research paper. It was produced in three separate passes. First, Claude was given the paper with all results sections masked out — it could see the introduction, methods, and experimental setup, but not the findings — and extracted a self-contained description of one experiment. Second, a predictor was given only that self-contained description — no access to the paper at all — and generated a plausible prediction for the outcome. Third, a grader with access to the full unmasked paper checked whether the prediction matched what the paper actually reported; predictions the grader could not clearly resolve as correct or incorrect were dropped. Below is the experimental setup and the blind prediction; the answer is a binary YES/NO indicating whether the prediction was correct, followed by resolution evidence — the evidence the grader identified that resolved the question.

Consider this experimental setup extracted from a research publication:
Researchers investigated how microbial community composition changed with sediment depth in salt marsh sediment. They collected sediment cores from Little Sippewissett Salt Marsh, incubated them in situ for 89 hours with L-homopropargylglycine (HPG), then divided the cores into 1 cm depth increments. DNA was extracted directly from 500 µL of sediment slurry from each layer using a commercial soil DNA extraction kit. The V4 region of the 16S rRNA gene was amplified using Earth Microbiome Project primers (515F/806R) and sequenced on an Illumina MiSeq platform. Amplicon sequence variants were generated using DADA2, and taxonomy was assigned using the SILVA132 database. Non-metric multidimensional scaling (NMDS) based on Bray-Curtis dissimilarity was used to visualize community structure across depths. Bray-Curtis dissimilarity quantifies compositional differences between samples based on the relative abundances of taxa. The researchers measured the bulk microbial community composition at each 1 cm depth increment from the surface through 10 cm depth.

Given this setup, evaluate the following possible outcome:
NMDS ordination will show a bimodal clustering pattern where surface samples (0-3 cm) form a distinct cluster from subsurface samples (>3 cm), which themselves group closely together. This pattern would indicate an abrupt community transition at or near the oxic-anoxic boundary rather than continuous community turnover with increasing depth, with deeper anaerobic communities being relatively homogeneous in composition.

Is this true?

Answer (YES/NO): NO